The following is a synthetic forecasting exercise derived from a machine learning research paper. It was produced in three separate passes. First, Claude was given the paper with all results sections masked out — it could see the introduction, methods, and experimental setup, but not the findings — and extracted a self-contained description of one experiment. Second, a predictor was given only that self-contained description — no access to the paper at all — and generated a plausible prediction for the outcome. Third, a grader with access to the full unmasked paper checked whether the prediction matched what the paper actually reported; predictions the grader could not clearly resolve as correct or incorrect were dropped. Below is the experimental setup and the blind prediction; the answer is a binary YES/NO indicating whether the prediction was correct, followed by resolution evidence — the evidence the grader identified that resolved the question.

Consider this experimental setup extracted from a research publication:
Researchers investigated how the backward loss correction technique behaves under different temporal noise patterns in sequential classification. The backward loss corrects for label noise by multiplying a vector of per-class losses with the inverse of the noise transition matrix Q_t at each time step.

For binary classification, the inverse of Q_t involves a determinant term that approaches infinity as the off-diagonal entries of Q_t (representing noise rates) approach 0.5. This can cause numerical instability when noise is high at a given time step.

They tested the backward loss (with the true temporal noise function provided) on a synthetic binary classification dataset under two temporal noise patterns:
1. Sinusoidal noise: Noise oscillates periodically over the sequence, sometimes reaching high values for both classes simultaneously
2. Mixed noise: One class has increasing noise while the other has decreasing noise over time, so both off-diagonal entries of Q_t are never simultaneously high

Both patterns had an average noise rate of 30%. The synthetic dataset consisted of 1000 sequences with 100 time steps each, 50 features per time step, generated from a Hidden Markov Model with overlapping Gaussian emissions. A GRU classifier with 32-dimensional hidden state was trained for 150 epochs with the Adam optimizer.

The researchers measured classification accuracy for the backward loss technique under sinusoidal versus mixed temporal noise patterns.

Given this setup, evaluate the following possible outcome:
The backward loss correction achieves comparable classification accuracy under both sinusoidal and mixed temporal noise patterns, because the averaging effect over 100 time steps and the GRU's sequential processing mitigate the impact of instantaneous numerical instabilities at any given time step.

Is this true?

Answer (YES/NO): NO